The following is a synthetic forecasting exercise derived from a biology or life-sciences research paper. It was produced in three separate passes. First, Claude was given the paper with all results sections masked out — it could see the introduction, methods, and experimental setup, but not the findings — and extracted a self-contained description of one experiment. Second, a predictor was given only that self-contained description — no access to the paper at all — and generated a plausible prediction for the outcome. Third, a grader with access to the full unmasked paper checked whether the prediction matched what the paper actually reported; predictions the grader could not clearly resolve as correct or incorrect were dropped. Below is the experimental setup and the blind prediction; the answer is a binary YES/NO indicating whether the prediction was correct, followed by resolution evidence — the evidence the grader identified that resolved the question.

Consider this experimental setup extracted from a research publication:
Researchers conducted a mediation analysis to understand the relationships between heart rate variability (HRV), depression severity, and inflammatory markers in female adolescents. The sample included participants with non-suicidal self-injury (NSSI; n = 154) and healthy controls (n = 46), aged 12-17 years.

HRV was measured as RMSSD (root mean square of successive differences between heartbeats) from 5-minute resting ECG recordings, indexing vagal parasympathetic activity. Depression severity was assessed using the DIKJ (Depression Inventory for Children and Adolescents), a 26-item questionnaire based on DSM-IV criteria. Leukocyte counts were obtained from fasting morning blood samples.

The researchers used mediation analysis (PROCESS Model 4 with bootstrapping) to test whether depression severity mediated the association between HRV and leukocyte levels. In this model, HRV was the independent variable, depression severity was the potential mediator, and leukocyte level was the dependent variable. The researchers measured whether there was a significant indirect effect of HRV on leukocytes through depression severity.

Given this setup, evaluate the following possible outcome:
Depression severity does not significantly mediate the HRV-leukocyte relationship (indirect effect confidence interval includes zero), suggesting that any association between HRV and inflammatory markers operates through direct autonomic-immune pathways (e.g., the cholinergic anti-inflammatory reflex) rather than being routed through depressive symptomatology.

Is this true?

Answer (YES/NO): NO